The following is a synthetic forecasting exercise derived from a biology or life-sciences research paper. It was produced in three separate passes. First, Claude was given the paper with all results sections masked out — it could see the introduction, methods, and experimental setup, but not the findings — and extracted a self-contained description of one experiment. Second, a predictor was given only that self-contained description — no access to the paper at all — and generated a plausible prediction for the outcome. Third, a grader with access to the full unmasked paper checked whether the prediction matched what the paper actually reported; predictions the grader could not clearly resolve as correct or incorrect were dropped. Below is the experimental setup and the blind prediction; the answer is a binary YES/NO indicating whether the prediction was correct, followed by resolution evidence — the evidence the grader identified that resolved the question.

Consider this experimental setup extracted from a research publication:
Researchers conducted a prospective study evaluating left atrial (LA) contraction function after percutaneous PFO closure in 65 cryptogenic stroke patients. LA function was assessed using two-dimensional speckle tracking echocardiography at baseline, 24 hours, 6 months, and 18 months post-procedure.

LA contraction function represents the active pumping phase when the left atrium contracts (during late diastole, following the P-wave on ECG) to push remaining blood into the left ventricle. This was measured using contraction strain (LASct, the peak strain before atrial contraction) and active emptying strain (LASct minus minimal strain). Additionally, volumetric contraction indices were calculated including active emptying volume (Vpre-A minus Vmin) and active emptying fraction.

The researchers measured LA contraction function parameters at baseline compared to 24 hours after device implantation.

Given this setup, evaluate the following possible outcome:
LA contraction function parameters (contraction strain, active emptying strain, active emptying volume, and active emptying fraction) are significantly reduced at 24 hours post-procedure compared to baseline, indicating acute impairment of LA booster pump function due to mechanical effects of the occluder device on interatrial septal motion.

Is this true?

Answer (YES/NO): NO